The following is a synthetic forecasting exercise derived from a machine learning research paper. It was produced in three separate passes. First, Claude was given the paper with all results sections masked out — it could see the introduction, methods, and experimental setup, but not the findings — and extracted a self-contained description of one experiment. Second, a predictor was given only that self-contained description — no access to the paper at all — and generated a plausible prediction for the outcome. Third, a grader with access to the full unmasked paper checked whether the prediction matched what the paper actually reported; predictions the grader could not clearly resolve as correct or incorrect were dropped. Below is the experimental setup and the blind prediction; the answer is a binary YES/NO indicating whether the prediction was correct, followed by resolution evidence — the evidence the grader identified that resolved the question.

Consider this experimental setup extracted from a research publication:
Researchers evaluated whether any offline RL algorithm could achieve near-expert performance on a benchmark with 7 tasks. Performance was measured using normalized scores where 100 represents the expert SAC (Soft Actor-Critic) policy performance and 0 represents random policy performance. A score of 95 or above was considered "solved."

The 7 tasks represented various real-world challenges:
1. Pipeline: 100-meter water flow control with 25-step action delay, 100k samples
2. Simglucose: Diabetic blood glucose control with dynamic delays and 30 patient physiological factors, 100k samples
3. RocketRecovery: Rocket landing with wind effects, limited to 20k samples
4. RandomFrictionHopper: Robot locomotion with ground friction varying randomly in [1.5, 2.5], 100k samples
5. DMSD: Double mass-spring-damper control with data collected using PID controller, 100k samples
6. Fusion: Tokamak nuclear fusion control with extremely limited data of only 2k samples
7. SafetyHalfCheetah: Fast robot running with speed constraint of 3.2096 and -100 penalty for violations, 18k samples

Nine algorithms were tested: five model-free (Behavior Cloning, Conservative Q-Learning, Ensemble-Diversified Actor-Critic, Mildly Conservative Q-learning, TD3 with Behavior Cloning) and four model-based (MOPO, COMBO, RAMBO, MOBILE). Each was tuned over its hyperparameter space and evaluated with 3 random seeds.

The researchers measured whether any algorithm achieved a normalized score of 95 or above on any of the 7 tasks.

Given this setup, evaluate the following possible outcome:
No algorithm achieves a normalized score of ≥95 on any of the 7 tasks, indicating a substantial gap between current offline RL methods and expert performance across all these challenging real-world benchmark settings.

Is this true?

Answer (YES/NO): YES